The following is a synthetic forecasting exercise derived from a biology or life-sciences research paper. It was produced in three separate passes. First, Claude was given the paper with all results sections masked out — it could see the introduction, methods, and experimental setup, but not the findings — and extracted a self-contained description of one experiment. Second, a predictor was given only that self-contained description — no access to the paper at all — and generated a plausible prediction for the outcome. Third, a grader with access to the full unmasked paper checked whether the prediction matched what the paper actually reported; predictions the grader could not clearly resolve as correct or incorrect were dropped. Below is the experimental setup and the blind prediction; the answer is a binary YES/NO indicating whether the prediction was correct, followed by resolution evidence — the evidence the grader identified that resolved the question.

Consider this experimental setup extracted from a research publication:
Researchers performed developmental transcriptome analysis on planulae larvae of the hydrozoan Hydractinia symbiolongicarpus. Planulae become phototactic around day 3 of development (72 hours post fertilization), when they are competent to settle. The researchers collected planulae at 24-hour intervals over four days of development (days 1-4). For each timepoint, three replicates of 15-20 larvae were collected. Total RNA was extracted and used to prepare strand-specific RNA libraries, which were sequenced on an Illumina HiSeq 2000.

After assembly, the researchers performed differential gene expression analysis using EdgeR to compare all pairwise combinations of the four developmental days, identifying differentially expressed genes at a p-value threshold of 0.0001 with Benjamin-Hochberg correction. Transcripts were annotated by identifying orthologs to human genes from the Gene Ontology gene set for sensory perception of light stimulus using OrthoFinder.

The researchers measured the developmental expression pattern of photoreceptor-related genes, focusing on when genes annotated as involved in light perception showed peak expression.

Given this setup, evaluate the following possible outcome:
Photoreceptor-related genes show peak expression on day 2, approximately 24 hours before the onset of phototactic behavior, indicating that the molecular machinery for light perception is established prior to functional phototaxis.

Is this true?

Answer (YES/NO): YES